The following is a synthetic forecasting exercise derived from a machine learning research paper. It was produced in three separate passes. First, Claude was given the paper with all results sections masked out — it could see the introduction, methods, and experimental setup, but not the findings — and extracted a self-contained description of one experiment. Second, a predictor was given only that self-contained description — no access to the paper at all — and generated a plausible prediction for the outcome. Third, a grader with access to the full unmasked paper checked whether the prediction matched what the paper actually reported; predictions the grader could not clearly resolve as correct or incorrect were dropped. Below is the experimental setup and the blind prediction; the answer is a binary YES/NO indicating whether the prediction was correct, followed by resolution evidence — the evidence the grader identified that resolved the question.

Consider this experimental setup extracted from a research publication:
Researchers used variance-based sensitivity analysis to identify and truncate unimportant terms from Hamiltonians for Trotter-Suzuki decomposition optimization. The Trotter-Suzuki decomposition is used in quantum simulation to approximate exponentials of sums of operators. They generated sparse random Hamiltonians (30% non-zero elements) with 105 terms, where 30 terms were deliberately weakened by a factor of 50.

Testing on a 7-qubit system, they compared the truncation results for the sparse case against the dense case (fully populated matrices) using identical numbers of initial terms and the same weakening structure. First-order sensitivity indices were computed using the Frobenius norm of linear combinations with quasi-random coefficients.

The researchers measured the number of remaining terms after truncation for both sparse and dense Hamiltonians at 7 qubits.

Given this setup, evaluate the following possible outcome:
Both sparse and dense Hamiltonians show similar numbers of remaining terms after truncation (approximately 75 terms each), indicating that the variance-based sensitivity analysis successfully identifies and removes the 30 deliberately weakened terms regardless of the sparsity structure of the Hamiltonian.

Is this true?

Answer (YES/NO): NO